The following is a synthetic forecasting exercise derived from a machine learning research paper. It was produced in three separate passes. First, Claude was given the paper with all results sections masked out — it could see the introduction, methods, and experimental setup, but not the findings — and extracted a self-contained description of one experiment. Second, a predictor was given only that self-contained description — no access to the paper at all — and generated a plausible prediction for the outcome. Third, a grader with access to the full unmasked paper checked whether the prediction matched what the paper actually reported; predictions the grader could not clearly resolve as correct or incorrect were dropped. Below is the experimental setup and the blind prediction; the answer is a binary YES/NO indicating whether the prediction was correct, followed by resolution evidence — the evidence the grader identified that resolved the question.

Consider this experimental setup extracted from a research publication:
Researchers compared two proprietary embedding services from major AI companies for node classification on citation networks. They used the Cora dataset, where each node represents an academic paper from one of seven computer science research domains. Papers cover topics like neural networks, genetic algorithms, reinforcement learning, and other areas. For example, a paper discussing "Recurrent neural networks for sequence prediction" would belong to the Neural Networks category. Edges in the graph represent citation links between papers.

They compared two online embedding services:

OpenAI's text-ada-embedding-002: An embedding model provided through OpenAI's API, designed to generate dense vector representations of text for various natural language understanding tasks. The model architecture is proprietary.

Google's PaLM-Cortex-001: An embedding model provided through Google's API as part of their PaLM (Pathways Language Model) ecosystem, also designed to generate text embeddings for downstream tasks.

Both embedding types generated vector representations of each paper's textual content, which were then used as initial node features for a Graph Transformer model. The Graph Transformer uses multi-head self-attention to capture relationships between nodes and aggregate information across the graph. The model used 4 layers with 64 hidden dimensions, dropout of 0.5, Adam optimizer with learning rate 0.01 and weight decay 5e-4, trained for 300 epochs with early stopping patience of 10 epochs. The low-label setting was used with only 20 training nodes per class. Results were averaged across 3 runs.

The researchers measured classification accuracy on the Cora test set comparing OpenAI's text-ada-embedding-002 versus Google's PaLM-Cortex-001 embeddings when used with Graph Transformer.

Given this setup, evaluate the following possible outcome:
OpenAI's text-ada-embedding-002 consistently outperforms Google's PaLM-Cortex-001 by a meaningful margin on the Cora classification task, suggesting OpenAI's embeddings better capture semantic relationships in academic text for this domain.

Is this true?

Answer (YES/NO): YES